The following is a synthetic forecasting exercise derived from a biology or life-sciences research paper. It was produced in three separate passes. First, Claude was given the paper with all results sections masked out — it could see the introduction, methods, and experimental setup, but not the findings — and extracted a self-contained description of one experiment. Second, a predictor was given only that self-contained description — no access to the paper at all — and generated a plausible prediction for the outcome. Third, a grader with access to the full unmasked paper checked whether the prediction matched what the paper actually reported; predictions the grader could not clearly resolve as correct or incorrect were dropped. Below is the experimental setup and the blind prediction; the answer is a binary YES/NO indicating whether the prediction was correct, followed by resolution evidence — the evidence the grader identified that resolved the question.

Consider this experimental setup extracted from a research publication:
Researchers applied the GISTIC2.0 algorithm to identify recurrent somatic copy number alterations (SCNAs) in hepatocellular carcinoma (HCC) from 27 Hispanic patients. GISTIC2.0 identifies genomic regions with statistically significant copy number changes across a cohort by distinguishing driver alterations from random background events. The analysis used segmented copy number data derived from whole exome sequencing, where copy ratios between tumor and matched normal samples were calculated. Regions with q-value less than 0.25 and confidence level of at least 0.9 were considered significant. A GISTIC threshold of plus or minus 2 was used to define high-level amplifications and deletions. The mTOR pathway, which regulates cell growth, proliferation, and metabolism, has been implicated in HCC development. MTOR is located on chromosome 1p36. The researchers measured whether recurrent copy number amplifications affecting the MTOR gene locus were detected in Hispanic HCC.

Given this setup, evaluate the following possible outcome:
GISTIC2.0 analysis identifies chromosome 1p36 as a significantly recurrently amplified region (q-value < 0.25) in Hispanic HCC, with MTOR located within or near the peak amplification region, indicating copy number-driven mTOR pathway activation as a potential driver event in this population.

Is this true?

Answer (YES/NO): NO